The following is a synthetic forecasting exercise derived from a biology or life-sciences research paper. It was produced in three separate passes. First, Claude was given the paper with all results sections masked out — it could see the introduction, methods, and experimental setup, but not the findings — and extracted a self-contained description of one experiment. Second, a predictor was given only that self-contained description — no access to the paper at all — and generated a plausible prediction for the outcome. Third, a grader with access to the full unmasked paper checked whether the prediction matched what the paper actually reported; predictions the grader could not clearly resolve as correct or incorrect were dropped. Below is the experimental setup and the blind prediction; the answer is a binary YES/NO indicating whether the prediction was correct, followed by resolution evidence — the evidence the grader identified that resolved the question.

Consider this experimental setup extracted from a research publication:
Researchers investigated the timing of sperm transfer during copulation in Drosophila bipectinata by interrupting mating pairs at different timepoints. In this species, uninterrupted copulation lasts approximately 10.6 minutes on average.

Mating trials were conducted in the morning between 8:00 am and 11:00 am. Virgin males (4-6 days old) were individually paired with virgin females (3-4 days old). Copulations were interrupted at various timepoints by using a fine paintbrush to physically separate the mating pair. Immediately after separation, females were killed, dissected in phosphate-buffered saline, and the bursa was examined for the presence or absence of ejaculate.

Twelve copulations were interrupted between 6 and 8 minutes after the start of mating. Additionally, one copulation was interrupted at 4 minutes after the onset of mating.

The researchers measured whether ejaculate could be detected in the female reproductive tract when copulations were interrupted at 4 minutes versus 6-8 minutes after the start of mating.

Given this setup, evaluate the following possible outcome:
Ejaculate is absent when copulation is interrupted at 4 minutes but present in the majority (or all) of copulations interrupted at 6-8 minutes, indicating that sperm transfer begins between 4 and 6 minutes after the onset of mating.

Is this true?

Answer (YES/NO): YES